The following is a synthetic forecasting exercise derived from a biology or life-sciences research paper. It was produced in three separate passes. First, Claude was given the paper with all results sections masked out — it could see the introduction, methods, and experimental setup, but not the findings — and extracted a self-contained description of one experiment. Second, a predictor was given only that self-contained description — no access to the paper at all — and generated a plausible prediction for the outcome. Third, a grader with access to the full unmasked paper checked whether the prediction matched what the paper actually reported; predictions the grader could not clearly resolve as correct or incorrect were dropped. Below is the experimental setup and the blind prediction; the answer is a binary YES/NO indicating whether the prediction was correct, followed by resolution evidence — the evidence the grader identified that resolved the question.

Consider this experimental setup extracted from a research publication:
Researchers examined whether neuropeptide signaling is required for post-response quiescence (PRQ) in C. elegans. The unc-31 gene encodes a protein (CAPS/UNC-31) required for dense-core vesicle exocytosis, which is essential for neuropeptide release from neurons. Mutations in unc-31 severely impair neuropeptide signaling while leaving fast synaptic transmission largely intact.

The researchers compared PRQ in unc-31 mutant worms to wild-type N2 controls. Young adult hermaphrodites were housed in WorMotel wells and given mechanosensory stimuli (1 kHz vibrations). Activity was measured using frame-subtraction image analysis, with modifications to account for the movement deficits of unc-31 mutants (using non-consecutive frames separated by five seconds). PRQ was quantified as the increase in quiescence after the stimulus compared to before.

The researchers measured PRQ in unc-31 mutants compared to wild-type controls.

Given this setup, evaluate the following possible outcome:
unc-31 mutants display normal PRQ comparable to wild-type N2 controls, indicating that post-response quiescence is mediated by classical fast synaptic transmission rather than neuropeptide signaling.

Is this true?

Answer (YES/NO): NO